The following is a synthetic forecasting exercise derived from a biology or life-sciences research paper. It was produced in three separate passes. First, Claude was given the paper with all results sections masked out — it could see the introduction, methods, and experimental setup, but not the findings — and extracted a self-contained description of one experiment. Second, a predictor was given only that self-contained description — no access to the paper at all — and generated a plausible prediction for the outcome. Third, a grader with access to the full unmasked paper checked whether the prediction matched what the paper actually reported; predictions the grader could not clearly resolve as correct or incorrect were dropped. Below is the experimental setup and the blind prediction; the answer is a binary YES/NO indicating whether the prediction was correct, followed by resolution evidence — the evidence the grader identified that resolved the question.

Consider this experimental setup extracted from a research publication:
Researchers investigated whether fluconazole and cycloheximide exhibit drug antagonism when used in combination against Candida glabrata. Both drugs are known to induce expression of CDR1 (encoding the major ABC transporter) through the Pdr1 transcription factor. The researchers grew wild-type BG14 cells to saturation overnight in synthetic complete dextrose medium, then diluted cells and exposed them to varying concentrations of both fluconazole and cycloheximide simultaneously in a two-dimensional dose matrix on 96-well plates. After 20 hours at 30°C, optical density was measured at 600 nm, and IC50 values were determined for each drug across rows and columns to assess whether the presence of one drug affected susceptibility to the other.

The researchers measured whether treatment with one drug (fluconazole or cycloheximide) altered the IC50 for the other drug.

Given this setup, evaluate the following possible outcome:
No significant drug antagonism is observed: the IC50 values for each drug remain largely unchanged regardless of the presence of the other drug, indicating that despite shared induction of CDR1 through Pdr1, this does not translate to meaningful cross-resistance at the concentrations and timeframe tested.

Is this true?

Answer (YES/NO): NO